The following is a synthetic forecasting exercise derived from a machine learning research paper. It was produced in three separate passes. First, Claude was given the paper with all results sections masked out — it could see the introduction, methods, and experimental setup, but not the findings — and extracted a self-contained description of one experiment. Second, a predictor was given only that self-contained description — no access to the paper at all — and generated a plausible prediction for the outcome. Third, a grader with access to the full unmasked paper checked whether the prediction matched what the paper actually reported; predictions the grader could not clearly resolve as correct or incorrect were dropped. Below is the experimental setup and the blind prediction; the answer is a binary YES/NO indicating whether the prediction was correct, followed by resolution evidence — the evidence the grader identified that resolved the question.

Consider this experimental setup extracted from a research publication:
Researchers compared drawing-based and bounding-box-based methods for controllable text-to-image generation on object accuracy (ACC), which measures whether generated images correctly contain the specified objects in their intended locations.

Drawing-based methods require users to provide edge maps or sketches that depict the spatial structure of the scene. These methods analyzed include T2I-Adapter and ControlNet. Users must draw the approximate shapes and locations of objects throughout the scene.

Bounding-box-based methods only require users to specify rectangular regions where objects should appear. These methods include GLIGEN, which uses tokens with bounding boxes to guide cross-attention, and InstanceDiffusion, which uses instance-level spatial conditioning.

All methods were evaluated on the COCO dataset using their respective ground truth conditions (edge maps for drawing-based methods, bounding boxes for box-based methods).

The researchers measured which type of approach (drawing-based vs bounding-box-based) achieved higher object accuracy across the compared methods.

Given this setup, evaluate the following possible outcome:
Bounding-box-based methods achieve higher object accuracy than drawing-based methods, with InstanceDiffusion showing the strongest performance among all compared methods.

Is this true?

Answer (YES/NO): NO